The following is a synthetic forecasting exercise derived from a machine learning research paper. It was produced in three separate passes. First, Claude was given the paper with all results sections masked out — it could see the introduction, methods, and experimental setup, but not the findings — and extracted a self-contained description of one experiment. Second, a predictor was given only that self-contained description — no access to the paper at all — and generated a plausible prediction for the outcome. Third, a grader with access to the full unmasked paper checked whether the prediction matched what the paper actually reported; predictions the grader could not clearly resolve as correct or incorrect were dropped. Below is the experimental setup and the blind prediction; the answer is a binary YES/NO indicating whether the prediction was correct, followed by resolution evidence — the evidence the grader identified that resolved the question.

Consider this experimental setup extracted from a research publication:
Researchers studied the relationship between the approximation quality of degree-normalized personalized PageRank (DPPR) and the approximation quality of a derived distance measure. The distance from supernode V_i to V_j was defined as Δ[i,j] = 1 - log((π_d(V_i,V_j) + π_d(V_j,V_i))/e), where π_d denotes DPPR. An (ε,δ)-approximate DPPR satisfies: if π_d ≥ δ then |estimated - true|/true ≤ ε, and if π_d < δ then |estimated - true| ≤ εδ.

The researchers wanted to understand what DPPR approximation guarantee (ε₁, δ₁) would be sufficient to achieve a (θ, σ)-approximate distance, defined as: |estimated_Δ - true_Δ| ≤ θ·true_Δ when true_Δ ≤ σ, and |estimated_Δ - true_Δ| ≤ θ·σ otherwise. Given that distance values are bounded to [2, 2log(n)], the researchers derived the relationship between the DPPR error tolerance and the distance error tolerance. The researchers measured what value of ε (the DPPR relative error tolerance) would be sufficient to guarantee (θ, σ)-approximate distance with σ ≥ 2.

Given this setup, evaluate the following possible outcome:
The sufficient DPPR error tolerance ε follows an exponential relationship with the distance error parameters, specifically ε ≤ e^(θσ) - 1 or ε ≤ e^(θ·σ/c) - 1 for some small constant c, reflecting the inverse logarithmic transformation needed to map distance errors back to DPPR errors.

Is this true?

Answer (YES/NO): NO